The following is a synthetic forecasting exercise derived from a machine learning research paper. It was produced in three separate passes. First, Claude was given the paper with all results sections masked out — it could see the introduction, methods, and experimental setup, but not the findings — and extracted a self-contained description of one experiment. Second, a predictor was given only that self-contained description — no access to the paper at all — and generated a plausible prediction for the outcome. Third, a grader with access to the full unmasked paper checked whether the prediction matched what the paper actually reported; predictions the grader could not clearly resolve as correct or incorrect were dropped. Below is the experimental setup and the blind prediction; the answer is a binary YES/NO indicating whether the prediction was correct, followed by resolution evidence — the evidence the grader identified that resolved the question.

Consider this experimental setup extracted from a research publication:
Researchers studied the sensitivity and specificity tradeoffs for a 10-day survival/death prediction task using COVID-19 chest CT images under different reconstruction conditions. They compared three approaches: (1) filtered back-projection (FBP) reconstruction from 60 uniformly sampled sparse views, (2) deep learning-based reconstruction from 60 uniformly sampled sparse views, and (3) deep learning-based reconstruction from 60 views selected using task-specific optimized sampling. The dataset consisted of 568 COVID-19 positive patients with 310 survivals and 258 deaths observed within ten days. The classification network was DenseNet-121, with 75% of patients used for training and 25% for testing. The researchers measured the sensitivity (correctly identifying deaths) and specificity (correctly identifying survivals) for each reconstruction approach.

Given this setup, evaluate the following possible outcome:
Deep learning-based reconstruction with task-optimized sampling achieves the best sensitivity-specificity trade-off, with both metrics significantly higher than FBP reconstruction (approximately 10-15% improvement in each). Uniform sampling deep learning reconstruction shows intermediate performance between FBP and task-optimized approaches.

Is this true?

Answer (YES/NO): NO